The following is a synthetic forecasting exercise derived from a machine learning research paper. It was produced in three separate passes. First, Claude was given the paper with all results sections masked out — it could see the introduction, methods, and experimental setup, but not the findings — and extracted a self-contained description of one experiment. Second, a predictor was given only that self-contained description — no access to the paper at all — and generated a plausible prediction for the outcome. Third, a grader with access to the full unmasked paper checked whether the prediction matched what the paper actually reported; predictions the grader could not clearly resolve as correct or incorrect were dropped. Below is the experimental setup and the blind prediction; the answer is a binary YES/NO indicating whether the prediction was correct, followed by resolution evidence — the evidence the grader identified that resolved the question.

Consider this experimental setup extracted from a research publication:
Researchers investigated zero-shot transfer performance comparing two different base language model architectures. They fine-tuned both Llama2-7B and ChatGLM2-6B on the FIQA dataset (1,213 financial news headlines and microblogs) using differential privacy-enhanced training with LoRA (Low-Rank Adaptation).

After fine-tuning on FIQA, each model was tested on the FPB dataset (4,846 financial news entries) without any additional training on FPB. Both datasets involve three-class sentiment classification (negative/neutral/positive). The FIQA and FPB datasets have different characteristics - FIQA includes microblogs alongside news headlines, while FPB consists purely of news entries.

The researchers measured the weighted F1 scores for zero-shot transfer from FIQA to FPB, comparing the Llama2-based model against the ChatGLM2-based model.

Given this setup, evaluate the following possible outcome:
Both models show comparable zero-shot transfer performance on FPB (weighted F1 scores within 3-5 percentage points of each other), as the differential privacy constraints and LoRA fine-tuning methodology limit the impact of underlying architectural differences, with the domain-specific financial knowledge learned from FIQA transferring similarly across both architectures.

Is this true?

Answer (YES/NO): NO